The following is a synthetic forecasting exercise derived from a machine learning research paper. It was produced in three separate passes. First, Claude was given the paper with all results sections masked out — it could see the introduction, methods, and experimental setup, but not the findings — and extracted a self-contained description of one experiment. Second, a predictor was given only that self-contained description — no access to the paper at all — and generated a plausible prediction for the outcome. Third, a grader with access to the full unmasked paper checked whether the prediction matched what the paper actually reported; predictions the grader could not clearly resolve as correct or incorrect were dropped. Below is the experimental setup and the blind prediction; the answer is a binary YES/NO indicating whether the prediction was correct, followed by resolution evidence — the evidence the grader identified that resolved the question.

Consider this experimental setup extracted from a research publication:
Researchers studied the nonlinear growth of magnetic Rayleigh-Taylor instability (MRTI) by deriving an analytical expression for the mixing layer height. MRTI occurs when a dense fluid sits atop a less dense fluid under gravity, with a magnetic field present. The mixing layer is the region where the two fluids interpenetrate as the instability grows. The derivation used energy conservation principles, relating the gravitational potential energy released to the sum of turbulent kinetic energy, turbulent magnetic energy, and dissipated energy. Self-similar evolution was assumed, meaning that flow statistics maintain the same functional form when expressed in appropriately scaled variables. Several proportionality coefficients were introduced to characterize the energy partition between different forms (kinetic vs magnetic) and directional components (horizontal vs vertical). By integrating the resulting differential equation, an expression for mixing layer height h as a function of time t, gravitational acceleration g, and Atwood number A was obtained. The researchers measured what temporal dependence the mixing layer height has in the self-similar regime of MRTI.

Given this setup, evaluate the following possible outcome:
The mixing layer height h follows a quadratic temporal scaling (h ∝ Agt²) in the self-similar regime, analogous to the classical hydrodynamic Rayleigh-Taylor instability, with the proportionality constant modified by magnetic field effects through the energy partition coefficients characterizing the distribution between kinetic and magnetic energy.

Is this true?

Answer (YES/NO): YES